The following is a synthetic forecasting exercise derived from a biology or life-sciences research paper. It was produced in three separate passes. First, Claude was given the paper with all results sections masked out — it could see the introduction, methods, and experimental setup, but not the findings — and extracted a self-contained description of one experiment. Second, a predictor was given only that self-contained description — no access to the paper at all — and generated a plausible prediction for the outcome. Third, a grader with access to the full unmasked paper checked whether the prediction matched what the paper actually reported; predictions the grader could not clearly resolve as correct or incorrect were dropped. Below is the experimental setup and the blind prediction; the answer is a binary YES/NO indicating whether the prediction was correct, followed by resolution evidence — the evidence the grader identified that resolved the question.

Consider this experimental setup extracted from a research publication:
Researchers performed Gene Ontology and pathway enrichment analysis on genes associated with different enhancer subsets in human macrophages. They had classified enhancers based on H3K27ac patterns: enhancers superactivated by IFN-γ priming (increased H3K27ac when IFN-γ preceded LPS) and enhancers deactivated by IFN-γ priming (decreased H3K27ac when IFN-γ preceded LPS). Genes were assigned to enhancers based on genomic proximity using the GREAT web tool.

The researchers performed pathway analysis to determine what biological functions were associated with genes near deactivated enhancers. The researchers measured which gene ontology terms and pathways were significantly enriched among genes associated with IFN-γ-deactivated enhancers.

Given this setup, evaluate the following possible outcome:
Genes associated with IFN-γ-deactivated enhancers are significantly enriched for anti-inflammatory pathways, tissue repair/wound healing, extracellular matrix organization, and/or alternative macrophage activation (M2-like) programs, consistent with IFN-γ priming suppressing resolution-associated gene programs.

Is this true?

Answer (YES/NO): YES